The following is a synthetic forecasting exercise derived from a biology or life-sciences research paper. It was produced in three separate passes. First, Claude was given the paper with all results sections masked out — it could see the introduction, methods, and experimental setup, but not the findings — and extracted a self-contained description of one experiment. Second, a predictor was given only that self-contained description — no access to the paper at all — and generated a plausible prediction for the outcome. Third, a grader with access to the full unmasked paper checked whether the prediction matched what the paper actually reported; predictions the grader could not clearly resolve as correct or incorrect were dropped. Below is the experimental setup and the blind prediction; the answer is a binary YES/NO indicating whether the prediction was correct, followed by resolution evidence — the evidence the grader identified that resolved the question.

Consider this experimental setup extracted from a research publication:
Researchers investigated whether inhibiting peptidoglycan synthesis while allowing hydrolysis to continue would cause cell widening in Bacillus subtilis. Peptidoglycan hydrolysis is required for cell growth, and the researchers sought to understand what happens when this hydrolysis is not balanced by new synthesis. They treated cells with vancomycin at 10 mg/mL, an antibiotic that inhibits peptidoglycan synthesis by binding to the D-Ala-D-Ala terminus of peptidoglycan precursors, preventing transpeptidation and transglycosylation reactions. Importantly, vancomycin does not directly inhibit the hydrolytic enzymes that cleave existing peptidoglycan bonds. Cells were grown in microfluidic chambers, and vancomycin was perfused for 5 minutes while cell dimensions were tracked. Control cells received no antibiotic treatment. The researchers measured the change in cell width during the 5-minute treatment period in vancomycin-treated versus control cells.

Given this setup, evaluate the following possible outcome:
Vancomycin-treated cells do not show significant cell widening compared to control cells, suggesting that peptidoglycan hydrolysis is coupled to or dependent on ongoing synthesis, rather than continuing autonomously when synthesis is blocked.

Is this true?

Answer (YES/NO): NO